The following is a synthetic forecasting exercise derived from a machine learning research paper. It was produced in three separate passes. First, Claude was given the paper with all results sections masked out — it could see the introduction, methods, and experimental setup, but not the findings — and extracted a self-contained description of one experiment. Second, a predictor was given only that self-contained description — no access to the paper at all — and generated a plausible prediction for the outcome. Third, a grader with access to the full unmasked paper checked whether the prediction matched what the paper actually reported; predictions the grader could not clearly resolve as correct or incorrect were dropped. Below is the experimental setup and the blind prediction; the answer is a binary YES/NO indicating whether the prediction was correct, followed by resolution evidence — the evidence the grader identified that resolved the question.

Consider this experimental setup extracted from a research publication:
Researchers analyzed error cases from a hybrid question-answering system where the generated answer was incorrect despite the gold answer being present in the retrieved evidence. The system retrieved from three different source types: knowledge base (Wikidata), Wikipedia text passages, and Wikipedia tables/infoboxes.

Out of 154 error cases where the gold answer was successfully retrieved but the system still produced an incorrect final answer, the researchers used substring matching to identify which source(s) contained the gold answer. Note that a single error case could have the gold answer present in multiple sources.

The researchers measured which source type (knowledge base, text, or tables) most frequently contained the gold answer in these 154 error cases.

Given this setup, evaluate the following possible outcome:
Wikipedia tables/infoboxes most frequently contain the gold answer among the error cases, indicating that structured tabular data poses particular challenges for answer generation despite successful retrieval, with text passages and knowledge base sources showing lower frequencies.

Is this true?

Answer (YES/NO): NO